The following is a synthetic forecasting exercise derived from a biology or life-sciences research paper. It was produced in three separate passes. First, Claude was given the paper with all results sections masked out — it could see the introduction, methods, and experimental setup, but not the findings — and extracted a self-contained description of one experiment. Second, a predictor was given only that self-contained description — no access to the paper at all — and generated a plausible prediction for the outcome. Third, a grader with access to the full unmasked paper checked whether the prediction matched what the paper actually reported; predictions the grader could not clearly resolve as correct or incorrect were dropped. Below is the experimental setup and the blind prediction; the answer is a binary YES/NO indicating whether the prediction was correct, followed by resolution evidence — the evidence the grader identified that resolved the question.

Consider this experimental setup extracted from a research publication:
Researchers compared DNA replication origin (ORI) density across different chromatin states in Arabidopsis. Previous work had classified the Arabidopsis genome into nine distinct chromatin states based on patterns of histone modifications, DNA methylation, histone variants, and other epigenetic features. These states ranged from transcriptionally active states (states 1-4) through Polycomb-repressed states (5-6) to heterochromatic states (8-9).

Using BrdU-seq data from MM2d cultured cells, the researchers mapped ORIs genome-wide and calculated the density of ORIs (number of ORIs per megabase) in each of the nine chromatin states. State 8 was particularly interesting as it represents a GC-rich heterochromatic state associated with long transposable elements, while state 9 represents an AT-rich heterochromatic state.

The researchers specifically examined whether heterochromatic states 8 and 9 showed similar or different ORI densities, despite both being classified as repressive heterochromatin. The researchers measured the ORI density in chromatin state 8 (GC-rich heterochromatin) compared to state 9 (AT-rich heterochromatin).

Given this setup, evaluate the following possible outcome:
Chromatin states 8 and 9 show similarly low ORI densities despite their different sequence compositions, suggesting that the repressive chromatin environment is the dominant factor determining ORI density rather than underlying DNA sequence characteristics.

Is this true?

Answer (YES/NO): NO